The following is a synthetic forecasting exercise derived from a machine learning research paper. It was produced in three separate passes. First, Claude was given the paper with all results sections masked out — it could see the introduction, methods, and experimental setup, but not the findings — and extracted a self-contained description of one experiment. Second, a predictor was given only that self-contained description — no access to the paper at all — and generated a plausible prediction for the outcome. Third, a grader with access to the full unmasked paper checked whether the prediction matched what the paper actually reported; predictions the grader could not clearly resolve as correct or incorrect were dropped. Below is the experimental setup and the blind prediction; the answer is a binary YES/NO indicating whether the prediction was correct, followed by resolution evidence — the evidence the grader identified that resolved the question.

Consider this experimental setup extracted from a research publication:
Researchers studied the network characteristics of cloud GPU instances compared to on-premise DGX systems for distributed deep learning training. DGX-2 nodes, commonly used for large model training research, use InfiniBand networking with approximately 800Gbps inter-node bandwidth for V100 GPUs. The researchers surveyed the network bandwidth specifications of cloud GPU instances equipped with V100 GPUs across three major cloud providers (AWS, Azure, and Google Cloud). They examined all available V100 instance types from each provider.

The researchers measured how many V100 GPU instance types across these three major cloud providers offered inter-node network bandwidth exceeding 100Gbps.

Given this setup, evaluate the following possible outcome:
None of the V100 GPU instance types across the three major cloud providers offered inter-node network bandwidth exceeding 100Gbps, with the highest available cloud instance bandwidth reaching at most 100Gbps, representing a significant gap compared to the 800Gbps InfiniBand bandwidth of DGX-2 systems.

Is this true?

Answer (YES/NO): YES